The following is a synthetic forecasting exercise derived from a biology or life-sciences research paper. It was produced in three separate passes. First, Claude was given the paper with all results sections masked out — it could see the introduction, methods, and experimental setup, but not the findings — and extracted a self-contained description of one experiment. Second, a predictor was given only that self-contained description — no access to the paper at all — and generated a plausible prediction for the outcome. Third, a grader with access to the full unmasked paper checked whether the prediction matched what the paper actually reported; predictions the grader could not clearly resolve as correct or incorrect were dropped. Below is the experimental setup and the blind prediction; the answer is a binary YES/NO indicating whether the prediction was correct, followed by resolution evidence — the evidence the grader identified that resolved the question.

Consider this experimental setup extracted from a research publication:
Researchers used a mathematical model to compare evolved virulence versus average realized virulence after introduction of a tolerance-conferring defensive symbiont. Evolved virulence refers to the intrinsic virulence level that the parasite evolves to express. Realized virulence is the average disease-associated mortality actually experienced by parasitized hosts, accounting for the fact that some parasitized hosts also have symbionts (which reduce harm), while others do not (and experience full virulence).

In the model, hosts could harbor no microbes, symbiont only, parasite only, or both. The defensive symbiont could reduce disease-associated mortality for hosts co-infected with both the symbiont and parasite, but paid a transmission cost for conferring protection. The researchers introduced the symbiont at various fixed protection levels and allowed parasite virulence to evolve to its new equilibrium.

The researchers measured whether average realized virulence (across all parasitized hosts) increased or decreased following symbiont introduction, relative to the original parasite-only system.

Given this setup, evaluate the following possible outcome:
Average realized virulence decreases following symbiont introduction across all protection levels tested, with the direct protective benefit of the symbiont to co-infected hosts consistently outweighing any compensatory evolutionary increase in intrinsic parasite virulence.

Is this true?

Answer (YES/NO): NO